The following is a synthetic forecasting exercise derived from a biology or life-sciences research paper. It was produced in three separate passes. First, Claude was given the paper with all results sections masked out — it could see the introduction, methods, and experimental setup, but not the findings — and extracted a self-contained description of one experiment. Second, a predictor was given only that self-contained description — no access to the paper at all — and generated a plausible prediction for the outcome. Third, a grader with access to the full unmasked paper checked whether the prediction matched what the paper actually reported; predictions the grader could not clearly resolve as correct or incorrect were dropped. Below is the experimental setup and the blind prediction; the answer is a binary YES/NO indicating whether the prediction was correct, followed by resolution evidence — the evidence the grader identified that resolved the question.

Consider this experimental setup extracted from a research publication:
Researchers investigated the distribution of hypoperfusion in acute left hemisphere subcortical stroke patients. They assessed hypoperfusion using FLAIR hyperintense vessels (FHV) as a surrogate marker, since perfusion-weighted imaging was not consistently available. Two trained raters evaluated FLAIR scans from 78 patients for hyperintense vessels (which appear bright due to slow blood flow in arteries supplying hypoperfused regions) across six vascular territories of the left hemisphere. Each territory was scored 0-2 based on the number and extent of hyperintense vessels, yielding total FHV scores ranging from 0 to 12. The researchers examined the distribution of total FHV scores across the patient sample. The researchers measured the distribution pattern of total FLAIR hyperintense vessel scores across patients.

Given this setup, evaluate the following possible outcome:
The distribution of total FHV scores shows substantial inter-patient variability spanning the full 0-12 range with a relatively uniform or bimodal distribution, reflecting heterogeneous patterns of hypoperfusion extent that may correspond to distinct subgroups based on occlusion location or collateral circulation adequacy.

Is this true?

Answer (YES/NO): NO